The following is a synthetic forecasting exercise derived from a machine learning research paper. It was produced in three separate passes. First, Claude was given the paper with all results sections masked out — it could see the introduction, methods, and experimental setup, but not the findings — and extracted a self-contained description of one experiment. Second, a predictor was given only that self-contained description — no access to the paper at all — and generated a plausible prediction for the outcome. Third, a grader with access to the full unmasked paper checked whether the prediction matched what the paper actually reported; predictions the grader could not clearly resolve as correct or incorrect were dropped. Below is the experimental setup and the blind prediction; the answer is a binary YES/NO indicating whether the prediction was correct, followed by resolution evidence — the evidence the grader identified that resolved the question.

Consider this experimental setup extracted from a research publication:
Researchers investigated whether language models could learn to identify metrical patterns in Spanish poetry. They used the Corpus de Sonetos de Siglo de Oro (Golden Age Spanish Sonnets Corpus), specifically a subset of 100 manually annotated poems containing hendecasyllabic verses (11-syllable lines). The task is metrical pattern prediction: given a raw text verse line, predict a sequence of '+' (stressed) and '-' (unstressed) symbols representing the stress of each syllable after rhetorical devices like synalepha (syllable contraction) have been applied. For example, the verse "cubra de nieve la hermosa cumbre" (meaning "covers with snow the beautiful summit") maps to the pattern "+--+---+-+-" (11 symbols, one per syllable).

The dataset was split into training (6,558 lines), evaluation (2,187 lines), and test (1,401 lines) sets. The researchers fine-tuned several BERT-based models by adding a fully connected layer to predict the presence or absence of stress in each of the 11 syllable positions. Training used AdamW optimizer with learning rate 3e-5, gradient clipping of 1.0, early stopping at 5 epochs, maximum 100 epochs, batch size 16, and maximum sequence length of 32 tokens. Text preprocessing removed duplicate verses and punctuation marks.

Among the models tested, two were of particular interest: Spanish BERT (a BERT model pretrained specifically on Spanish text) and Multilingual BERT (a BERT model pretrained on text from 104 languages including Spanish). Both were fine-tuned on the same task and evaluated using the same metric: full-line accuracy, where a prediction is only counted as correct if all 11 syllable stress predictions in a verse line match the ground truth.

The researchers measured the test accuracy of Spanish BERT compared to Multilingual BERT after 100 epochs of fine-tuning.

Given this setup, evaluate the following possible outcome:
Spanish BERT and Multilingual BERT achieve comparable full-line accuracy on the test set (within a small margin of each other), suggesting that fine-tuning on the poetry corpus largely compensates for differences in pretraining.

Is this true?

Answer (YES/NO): NO